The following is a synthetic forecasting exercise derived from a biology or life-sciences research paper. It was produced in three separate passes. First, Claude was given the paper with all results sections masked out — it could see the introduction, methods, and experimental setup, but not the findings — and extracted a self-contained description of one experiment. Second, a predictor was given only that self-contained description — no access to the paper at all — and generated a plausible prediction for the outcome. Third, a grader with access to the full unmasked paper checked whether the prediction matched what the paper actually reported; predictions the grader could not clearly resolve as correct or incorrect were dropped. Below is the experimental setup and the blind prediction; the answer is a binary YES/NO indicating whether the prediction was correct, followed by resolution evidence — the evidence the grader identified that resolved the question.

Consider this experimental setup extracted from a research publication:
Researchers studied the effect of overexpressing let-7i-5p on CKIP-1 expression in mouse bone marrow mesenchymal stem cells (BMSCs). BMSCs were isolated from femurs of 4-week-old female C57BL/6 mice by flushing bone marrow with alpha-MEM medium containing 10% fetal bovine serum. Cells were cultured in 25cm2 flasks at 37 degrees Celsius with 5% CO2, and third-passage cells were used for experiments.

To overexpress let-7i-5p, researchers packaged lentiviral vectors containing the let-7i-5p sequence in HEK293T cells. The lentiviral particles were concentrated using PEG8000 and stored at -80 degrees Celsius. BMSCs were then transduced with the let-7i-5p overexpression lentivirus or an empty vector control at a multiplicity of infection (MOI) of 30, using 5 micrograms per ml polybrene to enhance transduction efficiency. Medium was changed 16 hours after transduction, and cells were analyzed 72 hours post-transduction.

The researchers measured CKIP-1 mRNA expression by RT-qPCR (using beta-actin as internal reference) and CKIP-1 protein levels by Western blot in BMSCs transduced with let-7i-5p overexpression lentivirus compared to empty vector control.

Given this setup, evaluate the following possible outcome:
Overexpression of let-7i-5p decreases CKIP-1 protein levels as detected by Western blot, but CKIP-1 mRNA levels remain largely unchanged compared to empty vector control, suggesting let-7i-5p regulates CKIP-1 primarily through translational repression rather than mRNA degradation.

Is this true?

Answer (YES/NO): NO